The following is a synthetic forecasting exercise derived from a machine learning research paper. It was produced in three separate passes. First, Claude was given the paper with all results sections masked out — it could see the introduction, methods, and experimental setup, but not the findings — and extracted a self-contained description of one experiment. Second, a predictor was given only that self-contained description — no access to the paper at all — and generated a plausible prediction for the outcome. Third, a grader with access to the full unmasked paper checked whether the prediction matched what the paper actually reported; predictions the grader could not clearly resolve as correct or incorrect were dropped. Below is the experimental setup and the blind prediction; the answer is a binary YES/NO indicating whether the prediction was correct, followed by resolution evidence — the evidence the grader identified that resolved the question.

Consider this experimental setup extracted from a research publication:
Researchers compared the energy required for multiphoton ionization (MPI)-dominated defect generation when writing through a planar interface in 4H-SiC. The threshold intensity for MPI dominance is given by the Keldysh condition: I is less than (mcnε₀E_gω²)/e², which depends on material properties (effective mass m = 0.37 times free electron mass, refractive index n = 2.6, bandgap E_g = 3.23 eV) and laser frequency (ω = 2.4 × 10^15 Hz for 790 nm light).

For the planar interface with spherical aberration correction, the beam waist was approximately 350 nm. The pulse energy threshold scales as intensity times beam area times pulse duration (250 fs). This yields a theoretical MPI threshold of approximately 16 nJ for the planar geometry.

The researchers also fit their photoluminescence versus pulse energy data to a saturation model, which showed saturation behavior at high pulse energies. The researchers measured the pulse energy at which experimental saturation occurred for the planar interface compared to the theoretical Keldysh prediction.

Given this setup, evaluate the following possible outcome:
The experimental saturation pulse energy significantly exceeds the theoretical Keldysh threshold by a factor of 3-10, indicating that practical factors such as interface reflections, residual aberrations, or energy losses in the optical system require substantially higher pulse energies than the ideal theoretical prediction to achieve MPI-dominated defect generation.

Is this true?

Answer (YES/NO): NO